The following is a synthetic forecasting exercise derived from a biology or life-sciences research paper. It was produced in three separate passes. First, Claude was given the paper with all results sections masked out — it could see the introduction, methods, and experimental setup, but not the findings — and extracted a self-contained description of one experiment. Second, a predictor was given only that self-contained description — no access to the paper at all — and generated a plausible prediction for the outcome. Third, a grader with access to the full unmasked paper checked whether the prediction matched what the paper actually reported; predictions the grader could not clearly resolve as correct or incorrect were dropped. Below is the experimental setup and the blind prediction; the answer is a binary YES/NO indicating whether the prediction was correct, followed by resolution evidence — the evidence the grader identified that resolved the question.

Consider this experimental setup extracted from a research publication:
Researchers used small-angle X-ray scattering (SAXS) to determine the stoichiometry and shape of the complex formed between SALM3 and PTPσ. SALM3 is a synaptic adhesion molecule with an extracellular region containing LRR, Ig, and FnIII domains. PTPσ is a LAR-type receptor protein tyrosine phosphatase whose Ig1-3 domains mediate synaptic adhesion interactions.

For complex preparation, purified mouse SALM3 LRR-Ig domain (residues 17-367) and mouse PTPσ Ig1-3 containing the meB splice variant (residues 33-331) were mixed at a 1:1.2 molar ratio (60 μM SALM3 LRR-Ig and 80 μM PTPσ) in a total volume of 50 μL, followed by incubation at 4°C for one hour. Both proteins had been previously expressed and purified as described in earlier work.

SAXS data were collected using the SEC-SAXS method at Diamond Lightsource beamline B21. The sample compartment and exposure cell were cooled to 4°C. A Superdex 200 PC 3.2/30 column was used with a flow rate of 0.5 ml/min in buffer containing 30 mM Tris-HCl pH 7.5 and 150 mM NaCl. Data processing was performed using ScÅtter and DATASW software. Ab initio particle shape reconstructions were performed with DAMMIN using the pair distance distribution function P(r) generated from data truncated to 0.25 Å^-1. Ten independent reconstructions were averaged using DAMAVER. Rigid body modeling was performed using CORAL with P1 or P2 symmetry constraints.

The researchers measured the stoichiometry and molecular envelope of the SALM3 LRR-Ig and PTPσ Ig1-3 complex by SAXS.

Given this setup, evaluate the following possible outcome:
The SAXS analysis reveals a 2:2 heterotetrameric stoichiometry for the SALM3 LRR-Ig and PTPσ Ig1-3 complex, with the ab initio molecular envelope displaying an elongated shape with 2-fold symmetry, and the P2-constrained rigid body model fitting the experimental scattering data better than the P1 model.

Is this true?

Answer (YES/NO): NO